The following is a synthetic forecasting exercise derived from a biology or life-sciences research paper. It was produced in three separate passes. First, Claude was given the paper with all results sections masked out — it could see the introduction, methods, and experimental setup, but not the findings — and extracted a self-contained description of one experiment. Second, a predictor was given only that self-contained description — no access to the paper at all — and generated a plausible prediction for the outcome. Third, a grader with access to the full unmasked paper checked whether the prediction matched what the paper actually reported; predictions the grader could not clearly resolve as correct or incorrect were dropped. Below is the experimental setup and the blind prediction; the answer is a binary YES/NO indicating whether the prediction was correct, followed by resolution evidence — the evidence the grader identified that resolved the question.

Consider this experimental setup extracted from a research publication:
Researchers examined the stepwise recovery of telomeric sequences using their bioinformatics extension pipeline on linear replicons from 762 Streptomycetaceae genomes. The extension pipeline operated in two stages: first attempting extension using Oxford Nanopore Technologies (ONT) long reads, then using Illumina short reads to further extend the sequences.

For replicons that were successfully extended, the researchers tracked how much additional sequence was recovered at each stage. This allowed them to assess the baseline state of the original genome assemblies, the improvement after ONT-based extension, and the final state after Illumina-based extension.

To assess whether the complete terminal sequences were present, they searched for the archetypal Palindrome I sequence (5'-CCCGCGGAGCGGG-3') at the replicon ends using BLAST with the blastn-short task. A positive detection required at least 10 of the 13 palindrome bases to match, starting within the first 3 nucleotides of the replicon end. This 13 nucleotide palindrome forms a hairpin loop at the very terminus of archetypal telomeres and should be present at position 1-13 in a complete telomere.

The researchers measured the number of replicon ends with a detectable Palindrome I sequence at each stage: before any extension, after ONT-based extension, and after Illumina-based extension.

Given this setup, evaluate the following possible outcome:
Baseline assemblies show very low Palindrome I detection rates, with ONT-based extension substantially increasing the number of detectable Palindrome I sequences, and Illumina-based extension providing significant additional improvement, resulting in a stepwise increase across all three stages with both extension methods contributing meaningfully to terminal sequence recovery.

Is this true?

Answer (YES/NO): NO